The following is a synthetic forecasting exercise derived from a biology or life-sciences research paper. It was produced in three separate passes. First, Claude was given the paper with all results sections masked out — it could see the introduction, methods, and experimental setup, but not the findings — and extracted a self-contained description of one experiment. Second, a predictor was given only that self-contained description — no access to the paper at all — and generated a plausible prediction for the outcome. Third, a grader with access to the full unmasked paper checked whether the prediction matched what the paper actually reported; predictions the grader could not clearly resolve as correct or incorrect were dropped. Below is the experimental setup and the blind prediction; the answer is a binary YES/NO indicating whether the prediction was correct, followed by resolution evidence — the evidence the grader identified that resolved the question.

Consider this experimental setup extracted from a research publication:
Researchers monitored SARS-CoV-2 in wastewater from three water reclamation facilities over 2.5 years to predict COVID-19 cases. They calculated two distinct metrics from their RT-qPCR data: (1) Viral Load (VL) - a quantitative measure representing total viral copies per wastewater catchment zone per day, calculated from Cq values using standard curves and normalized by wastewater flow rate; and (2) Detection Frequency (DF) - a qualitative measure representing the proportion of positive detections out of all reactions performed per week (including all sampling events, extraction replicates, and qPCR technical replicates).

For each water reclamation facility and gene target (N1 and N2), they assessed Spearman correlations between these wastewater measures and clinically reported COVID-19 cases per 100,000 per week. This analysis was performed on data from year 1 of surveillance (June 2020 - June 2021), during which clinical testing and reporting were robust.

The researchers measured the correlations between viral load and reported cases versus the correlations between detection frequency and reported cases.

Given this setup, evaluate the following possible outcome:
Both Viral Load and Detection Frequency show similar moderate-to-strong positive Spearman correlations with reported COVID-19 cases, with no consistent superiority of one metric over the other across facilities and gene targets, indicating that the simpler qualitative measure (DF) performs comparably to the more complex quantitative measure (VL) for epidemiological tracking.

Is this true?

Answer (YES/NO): YES